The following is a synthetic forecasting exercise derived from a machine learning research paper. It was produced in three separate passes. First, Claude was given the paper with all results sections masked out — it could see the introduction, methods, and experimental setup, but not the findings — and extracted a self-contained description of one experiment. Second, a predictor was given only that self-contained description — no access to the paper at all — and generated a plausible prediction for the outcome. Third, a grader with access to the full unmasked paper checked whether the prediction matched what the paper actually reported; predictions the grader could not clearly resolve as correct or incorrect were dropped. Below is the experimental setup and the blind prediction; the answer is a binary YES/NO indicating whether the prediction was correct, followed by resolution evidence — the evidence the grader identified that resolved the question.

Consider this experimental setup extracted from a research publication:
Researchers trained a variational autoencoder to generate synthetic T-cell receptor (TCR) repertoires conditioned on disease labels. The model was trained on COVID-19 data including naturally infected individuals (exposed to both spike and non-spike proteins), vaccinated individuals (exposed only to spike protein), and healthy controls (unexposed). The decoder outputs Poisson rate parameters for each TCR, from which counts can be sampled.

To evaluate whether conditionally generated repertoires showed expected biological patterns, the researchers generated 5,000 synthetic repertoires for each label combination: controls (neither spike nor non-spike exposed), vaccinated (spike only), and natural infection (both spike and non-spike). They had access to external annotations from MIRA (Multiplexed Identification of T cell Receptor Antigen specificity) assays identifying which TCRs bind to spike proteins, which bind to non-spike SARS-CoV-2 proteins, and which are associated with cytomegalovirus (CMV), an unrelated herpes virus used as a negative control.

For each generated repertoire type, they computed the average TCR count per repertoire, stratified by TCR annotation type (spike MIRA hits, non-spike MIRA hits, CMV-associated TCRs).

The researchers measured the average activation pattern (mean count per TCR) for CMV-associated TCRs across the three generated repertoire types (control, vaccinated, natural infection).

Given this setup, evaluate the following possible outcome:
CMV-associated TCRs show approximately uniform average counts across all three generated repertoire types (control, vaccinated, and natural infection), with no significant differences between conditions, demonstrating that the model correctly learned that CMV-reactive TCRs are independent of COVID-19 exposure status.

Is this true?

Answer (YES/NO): YES